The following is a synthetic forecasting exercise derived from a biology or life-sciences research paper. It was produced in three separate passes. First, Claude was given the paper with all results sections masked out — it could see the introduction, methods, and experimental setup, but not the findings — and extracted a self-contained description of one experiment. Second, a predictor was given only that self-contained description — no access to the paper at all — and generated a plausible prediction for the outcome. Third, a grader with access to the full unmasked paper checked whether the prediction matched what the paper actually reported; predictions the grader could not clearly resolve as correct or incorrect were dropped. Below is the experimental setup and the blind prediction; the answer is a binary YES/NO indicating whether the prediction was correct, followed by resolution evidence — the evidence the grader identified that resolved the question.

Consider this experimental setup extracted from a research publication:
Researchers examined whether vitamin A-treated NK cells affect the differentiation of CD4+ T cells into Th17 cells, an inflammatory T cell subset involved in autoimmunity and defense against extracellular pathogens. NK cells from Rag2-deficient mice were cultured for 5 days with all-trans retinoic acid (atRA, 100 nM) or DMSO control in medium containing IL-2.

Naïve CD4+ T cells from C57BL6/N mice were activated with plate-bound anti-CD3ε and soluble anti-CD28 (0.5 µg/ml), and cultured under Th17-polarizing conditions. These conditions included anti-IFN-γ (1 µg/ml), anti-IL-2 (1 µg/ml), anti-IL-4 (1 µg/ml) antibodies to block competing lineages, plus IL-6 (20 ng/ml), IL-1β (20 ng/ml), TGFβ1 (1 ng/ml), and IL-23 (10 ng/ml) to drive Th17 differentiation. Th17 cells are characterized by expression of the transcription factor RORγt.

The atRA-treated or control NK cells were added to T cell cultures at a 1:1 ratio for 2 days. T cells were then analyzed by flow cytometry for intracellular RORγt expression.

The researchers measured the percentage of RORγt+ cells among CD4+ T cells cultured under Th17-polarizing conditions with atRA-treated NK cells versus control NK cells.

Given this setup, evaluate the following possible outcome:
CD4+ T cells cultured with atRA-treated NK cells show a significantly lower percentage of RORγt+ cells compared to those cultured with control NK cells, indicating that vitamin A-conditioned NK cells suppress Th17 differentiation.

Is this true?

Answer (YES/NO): NO